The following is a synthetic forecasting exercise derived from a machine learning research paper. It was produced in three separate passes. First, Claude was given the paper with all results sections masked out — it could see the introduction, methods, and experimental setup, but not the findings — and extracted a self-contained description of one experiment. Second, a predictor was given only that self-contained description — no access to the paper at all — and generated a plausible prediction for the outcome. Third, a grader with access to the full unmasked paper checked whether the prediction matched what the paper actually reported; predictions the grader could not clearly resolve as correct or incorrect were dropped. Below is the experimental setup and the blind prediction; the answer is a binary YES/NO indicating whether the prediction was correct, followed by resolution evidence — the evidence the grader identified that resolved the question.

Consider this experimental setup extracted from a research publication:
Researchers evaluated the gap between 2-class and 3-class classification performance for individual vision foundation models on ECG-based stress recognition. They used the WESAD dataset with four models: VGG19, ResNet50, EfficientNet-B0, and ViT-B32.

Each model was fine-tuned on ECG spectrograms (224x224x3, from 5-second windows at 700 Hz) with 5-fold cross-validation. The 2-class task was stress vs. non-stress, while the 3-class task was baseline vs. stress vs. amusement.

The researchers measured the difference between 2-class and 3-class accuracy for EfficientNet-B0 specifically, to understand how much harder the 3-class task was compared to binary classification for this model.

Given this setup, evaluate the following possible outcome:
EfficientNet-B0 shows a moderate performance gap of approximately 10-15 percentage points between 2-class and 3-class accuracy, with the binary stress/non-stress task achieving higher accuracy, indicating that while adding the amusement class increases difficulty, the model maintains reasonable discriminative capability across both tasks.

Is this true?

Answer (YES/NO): YES